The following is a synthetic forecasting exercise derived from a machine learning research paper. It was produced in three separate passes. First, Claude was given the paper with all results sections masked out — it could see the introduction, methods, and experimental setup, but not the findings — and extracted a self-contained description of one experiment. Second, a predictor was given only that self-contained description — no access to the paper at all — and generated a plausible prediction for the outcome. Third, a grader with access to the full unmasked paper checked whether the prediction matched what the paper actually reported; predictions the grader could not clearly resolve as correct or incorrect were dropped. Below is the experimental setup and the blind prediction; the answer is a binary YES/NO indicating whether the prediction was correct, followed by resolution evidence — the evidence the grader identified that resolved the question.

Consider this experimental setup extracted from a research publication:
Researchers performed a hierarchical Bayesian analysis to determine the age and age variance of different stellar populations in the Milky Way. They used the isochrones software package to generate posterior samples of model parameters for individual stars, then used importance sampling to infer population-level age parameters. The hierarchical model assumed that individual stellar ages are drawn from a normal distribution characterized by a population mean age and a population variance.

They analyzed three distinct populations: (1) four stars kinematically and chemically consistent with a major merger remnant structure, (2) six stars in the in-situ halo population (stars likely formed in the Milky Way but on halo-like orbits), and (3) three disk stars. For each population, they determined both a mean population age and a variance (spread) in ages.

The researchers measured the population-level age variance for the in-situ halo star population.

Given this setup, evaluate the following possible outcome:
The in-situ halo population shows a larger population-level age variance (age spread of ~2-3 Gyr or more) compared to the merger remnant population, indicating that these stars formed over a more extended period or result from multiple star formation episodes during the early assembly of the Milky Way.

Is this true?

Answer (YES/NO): NO